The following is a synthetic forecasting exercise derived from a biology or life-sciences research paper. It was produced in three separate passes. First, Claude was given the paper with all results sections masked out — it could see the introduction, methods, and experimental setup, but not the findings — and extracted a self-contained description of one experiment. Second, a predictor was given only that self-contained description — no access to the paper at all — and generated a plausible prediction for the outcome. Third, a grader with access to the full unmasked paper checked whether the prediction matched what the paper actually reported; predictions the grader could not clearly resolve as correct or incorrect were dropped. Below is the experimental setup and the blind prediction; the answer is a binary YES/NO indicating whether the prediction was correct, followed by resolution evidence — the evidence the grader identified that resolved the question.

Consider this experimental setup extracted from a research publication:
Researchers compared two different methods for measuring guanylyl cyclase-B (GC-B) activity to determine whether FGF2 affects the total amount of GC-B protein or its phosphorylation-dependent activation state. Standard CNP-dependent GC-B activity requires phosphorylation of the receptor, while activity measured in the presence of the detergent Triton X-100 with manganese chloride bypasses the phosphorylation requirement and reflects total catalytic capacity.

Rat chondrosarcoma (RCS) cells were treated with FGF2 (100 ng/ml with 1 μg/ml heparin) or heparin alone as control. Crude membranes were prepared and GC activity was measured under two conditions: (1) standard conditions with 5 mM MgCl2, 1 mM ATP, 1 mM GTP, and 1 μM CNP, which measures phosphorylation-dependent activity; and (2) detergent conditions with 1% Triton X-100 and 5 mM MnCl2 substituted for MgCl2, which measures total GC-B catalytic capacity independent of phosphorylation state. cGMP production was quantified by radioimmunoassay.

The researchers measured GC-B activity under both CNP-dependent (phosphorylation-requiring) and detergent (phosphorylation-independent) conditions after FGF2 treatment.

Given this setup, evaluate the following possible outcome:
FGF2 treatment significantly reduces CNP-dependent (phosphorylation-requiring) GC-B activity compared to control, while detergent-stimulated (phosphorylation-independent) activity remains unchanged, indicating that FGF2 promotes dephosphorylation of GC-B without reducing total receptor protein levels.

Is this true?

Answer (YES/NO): YES